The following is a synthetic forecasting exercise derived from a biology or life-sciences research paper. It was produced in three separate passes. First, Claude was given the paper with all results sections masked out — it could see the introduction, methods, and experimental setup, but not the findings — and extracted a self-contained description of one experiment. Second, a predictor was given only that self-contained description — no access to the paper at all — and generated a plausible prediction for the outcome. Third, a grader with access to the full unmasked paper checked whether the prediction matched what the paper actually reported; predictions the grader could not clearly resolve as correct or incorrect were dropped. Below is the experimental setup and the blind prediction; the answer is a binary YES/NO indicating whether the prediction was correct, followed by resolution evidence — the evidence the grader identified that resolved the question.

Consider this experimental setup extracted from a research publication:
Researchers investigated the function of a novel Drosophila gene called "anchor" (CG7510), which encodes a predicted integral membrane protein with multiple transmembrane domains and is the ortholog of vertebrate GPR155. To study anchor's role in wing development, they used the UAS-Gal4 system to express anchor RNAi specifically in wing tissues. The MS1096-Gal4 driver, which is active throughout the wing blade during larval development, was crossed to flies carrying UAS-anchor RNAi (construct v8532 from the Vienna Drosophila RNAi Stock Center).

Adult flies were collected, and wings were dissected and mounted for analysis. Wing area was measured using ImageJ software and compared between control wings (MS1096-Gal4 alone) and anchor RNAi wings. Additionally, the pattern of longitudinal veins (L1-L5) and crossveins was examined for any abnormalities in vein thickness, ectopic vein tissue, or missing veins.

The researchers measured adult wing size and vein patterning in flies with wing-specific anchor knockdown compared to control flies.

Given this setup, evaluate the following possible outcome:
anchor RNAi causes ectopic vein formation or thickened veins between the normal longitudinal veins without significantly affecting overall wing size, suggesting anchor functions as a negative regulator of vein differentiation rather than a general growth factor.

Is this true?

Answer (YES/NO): NO